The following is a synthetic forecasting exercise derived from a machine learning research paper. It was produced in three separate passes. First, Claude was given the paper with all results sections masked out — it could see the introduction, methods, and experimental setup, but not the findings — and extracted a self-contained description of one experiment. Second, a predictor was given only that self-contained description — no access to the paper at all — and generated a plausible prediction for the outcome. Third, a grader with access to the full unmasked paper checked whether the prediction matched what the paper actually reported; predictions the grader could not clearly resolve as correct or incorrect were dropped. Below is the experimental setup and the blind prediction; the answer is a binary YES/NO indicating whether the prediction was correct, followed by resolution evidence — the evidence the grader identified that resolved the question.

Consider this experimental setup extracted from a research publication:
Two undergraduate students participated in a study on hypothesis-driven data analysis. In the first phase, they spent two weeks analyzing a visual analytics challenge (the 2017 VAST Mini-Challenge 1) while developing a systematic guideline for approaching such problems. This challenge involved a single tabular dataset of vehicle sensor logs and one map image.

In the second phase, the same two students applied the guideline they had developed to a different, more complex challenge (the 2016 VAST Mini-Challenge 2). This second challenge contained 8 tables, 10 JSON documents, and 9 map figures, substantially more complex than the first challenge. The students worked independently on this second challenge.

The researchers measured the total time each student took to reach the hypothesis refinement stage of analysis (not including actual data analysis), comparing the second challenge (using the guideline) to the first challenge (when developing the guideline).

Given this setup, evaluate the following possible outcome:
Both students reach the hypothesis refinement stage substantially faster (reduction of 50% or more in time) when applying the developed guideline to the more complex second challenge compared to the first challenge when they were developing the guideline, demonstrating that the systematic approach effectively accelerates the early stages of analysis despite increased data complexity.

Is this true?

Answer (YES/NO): NO